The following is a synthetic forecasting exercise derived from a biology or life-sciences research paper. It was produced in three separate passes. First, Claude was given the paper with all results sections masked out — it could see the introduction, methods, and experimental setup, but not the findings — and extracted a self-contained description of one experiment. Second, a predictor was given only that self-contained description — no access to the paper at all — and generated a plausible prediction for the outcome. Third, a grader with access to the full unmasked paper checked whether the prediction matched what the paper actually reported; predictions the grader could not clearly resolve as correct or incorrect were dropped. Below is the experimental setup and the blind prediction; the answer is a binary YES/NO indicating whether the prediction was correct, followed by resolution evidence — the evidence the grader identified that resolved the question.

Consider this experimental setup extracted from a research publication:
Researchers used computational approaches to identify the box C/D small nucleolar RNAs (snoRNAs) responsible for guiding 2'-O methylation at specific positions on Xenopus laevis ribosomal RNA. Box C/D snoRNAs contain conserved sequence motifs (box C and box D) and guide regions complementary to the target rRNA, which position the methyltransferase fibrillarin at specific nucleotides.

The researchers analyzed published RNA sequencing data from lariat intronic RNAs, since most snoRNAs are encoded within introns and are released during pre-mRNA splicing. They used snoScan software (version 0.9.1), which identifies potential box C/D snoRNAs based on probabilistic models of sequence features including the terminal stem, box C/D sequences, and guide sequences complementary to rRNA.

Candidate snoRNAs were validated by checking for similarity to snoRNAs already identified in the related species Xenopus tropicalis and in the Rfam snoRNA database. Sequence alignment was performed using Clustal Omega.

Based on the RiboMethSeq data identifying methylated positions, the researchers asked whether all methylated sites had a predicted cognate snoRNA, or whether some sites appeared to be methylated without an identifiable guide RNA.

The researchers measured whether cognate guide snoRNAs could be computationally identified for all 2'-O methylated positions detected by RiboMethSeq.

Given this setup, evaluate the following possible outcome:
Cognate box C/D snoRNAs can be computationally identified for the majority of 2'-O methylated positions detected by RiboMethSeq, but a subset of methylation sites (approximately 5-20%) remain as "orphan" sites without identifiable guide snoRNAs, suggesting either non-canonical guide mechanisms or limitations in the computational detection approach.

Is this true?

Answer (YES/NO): NO